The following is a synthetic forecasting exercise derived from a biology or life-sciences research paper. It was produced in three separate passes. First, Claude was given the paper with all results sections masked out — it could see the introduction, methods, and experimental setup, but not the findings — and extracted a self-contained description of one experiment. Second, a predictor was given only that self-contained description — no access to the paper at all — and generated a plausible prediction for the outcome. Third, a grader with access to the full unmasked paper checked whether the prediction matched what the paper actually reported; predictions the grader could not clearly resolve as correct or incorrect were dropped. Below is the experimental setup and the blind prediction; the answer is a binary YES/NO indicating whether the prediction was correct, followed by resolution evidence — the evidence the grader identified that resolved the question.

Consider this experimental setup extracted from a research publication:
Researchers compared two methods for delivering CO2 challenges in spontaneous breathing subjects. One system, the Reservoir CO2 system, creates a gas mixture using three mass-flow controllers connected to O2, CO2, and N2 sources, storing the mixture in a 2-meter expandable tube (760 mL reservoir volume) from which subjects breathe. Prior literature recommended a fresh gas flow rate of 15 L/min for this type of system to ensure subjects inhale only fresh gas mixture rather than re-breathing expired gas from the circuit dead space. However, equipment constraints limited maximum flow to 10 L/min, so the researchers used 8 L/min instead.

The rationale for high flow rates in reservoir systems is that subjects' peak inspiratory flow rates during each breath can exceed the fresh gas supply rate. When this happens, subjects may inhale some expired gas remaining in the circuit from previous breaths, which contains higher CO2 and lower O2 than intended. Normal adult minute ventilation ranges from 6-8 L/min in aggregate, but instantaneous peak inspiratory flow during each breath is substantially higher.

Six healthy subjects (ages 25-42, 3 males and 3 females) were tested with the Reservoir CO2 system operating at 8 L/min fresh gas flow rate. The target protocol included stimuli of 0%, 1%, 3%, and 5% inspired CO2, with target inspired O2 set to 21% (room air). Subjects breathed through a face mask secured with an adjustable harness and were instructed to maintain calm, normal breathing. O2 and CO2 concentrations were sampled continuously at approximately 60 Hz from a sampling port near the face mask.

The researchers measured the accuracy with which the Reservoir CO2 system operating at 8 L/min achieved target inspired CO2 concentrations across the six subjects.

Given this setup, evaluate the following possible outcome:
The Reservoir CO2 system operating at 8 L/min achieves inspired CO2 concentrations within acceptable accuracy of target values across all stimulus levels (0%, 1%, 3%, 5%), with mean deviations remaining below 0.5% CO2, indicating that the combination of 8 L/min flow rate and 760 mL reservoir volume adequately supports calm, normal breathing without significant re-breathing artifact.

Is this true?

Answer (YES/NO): NO